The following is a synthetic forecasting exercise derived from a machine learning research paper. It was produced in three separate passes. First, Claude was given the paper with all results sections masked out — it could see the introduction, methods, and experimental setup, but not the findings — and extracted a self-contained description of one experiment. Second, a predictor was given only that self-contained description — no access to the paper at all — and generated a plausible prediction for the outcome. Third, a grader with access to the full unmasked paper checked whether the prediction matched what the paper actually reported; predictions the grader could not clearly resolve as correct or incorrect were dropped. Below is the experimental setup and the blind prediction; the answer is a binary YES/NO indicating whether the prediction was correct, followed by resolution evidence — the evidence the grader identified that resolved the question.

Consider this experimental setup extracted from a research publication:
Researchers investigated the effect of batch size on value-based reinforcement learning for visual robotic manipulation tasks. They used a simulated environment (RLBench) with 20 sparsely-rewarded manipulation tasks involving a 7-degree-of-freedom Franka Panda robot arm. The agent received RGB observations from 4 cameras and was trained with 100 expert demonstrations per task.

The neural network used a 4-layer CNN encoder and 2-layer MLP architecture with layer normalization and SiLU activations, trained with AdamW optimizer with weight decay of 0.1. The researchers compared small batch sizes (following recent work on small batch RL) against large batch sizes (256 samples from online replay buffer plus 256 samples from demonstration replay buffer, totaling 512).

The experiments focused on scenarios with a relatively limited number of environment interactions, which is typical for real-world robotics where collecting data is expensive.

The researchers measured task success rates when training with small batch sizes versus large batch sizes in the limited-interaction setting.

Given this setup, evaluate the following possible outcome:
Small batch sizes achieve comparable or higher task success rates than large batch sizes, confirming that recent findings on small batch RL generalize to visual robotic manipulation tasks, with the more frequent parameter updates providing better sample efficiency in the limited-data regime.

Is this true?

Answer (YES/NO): NO